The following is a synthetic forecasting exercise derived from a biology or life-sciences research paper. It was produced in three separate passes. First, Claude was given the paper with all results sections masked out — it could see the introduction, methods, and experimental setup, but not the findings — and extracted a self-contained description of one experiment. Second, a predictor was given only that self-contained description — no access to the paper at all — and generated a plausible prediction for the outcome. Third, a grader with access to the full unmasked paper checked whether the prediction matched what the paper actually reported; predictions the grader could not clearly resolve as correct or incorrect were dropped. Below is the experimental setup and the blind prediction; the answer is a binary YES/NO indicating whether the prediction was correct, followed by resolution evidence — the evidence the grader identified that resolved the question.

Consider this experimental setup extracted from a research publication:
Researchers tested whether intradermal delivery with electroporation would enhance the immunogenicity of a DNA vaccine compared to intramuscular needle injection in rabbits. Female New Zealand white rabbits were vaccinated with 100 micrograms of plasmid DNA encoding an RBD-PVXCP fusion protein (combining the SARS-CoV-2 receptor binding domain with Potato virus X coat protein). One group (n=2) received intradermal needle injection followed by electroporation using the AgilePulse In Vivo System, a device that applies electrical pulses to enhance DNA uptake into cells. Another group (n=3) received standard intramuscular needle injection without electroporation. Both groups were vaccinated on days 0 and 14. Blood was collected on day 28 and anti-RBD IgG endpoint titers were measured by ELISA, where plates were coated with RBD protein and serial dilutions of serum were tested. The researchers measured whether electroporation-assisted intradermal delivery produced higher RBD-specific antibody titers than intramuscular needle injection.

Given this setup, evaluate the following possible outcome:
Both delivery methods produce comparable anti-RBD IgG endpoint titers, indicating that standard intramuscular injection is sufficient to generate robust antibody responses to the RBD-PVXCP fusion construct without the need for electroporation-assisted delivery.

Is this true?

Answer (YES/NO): NO